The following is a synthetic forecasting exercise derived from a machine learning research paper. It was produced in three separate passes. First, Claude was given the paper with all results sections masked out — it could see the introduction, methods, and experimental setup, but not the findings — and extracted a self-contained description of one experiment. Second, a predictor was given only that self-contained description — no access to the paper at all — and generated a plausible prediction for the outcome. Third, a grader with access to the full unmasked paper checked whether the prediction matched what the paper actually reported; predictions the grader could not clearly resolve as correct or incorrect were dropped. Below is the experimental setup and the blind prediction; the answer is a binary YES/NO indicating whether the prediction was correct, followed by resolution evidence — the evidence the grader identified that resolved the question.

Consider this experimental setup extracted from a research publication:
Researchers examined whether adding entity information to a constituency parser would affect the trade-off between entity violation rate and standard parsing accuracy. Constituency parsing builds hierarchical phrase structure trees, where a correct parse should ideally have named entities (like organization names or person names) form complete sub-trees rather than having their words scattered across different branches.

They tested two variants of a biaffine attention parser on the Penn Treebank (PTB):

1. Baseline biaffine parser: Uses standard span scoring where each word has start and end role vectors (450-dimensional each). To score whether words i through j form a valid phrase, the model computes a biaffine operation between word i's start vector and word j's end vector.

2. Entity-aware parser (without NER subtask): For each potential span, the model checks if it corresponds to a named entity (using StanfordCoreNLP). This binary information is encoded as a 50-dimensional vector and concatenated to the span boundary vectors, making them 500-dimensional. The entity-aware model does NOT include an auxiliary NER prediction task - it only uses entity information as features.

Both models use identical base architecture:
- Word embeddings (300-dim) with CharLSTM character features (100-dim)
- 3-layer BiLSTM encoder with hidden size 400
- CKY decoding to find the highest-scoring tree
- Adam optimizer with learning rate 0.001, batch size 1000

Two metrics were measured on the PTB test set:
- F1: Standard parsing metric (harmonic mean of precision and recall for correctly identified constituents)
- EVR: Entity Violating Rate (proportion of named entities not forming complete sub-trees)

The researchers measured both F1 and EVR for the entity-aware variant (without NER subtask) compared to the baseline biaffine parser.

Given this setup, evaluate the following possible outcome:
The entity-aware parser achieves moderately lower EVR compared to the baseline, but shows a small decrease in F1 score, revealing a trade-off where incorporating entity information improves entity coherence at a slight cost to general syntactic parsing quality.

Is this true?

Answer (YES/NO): YES